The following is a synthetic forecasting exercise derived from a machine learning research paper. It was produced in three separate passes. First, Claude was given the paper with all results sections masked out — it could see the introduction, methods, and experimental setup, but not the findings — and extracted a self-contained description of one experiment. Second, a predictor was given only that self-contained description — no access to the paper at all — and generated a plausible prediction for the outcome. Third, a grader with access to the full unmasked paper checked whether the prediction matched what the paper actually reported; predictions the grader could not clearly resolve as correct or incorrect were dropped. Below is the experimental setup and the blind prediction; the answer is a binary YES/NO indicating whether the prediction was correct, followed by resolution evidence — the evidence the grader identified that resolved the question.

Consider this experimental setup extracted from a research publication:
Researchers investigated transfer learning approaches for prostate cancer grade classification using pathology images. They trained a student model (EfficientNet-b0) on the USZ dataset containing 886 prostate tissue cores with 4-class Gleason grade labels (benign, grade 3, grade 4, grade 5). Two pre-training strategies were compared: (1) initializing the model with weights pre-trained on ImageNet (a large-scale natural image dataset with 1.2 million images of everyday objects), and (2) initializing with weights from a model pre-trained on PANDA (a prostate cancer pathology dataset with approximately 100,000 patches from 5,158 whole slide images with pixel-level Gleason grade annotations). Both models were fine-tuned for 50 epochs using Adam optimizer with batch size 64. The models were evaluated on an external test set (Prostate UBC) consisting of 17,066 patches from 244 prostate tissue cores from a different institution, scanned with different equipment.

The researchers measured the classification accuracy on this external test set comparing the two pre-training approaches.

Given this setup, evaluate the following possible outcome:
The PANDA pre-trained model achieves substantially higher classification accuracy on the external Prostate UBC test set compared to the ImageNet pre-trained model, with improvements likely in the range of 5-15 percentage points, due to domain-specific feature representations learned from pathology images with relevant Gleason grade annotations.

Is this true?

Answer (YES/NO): NO